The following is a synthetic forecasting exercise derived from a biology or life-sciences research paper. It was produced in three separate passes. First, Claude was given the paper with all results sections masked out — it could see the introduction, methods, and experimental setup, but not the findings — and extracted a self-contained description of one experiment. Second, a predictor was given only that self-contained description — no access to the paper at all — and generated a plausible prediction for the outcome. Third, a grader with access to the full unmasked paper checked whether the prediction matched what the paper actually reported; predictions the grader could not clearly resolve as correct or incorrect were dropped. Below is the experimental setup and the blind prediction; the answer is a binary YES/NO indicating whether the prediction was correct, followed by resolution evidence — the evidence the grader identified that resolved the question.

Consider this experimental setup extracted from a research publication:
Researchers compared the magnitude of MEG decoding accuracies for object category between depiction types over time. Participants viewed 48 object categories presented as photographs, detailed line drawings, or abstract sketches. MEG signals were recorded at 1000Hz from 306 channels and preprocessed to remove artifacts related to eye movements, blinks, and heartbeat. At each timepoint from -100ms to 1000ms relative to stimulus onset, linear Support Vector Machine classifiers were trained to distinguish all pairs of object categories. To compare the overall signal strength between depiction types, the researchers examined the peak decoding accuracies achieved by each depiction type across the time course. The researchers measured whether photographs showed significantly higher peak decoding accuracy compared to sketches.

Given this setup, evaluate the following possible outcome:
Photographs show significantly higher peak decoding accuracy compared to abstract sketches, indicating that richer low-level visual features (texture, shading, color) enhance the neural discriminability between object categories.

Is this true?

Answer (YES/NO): YES